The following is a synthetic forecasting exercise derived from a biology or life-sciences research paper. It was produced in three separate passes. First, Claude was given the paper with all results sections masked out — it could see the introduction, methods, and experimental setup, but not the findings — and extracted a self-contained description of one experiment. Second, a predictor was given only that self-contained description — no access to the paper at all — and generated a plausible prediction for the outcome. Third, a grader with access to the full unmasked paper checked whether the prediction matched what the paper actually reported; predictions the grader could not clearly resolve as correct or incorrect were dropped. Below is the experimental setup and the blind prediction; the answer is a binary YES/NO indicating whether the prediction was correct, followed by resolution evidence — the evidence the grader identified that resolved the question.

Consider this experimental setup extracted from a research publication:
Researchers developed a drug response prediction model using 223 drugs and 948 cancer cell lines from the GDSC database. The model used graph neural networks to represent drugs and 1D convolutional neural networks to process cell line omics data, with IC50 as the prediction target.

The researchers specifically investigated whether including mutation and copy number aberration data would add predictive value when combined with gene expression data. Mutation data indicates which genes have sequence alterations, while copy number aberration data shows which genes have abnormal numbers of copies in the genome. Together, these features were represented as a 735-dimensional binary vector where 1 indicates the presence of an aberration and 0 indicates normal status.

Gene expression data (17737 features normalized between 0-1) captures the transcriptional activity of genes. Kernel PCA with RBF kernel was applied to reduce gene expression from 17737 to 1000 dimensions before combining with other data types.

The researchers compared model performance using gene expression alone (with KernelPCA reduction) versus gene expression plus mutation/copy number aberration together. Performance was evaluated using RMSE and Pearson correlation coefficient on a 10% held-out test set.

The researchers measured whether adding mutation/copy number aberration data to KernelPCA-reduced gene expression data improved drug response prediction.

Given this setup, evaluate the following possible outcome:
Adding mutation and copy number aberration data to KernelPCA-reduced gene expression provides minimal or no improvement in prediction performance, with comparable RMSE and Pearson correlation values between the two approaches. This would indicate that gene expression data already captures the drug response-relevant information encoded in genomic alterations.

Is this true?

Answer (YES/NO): NO